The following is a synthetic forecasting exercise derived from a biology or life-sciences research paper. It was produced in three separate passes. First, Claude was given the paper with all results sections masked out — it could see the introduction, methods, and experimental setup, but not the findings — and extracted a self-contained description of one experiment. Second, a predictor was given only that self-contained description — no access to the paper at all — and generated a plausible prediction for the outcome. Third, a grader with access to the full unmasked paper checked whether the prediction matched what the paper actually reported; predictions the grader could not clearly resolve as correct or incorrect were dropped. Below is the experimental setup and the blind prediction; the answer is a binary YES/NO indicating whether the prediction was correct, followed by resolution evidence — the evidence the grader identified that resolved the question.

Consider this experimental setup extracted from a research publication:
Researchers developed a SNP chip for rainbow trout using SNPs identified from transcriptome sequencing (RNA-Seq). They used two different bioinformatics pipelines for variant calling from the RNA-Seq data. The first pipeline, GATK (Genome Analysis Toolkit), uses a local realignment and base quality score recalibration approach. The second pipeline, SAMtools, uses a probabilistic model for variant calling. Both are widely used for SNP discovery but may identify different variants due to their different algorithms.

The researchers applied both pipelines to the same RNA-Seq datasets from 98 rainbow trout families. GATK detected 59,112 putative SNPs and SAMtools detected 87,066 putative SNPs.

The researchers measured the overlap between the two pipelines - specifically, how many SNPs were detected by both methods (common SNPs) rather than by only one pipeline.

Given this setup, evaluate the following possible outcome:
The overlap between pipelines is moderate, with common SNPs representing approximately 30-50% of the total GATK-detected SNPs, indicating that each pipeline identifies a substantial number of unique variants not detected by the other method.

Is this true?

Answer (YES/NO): NO